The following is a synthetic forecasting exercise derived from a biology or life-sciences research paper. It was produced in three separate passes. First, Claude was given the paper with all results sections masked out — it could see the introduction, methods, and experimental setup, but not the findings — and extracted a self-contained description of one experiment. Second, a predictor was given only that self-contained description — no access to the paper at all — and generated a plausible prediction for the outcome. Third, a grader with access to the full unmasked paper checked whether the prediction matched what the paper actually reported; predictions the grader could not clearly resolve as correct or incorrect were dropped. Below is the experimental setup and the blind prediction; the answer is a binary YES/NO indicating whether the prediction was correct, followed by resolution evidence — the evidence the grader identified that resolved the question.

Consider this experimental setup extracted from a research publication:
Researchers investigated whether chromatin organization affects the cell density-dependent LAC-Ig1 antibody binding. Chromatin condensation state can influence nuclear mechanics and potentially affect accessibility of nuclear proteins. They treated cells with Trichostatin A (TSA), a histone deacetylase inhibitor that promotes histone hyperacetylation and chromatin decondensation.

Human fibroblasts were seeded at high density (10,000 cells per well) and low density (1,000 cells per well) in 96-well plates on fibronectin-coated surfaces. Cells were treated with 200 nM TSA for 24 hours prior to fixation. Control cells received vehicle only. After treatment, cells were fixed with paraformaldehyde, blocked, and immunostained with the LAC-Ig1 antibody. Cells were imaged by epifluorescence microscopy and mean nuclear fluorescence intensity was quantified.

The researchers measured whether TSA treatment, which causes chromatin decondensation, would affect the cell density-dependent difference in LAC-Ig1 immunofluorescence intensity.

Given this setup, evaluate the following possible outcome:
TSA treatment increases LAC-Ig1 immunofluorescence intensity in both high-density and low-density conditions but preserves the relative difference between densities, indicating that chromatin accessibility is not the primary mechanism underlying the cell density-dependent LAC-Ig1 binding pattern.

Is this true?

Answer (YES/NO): YES